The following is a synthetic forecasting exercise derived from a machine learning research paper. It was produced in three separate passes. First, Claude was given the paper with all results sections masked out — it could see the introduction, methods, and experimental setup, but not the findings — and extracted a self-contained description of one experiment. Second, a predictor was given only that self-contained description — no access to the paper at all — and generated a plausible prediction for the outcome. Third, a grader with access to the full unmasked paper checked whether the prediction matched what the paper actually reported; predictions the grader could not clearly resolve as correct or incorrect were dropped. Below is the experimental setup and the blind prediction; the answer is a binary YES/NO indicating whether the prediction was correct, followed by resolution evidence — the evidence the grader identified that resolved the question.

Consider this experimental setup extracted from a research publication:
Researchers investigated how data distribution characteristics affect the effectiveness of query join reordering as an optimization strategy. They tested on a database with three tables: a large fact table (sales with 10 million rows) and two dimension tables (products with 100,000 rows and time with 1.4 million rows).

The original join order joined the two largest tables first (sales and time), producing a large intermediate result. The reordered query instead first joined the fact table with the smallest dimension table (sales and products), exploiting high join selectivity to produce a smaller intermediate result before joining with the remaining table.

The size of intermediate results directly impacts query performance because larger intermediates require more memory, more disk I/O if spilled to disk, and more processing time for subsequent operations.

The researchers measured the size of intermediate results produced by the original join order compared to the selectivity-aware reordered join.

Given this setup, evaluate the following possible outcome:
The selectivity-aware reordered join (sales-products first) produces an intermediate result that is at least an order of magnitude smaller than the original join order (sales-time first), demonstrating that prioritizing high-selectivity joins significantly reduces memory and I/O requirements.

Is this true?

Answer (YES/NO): YES